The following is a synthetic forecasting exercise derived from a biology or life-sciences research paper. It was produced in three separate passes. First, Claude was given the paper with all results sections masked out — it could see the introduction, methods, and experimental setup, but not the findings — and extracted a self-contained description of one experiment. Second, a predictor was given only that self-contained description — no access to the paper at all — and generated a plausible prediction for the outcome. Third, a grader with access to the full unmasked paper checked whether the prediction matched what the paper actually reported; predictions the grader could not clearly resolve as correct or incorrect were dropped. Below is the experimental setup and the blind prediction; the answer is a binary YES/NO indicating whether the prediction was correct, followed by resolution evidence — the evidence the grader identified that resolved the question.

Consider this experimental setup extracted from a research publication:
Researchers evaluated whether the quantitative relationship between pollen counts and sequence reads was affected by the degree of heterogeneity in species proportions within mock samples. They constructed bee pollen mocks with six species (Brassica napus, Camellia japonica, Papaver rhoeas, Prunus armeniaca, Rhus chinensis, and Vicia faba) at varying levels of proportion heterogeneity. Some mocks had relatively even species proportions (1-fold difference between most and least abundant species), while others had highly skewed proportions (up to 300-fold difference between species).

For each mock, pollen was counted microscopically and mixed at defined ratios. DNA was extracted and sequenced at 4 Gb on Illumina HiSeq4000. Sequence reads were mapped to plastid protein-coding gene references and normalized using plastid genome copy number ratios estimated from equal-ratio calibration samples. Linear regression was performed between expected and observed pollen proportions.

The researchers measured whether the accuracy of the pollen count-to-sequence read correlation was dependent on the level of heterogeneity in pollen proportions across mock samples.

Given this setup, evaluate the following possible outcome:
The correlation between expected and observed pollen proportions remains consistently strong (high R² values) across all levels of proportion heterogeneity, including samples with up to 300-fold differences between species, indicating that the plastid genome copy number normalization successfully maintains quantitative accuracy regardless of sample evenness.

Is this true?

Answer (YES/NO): YES